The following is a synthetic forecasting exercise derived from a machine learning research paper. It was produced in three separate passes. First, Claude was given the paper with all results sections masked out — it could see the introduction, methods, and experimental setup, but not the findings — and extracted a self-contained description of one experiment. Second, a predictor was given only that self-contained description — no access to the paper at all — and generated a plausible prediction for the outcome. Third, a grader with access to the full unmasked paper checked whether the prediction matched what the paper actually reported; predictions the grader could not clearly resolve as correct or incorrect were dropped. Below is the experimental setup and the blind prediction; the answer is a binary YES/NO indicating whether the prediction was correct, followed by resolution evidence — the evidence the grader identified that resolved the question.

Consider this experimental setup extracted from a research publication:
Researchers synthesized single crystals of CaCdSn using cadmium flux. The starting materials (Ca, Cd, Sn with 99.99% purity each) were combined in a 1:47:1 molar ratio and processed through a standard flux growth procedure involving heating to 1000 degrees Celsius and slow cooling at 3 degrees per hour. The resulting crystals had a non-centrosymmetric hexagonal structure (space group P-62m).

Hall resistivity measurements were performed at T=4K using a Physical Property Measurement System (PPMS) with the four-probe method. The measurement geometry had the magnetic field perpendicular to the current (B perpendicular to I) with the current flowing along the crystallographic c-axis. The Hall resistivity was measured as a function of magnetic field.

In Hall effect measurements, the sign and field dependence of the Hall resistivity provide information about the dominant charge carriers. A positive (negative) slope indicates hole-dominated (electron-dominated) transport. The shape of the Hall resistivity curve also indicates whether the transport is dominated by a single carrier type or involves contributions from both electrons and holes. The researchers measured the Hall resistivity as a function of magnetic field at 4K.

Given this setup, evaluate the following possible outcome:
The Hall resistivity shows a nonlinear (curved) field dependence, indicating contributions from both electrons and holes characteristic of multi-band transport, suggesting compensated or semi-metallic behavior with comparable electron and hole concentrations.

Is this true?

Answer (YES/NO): NO